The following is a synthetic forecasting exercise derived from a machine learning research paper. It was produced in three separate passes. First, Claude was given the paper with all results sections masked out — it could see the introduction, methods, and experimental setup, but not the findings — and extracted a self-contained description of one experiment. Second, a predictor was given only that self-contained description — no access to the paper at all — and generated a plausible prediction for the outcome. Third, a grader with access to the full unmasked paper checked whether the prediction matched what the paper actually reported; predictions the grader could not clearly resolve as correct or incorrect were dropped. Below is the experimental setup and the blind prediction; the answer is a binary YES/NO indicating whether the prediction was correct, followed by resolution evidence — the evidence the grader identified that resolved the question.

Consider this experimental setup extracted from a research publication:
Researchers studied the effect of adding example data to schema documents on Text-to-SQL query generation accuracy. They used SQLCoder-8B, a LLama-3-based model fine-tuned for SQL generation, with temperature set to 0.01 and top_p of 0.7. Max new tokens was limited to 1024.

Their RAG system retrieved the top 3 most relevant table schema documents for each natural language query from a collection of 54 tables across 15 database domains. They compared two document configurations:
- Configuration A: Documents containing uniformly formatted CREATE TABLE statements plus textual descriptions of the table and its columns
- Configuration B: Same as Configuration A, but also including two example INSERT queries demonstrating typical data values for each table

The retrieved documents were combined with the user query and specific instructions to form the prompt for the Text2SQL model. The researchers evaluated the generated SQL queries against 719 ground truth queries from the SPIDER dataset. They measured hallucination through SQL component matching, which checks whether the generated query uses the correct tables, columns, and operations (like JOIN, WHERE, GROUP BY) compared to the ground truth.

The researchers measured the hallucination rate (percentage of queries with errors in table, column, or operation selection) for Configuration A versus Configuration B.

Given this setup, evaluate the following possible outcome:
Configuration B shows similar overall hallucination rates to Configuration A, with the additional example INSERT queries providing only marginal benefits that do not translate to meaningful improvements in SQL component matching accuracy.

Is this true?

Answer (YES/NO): NO